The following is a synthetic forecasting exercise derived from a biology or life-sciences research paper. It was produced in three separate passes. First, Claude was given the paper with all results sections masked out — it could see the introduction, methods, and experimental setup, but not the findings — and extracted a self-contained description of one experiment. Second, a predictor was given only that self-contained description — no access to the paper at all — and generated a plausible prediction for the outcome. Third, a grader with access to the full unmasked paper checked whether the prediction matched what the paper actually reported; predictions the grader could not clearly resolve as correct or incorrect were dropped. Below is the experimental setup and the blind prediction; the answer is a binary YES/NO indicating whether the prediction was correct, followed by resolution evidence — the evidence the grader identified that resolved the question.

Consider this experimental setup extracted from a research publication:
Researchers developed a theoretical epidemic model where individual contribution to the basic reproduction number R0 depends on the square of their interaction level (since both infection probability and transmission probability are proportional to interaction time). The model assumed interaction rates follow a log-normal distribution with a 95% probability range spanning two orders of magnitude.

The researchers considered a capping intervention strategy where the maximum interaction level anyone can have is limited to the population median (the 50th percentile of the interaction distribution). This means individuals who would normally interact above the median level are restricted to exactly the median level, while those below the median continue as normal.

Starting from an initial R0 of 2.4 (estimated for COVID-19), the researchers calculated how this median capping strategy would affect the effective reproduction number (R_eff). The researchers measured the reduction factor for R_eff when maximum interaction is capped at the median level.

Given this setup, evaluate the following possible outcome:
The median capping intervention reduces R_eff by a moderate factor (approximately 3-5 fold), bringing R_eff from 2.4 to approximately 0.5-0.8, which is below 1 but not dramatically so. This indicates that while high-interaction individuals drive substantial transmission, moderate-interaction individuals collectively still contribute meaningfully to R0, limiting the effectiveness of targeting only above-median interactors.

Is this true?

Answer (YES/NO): YES